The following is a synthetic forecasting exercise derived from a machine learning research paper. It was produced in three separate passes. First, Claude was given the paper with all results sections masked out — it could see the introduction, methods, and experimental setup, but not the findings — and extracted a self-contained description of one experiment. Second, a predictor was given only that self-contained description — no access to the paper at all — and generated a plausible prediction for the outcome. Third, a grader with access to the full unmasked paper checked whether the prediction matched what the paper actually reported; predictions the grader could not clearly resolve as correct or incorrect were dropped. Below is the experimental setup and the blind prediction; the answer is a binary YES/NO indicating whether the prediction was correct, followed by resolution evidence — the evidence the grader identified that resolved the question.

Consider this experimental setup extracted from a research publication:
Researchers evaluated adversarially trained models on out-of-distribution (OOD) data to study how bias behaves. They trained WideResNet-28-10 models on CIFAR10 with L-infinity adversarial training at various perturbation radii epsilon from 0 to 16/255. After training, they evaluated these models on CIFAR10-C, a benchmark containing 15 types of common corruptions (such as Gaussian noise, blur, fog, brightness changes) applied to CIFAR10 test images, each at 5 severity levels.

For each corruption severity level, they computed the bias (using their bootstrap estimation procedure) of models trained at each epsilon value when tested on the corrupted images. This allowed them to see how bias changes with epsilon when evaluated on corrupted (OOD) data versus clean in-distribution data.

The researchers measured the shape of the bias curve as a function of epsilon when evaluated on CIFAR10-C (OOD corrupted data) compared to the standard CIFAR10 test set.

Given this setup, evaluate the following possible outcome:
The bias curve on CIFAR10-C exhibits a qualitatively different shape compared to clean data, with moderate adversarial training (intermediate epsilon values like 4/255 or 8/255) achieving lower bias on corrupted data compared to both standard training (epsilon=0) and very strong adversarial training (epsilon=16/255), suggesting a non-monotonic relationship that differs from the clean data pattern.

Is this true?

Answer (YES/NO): YES